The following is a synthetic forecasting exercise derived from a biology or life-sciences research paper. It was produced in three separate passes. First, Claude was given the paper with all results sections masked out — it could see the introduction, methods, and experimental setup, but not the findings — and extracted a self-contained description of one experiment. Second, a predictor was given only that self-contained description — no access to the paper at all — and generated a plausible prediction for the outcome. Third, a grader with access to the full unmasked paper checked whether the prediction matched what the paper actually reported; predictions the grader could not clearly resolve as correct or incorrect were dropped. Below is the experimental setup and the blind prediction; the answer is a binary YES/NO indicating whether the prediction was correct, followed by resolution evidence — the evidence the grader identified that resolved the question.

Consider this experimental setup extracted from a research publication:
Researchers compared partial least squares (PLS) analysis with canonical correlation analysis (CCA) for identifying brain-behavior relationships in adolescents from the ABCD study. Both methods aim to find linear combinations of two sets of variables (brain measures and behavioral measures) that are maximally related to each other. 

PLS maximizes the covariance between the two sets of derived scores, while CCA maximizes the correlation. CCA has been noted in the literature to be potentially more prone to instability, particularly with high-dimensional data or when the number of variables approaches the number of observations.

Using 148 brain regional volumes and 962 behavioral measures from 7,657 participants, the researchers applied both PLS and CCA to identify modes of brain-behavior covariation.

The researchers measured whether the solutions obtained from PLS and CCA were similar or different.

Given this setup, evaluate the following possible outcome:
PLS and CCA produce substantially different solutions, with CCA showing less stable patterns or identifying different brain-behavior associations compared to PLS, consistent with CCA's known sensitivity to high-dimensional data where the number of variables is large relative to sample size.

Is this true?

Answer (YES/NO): NO